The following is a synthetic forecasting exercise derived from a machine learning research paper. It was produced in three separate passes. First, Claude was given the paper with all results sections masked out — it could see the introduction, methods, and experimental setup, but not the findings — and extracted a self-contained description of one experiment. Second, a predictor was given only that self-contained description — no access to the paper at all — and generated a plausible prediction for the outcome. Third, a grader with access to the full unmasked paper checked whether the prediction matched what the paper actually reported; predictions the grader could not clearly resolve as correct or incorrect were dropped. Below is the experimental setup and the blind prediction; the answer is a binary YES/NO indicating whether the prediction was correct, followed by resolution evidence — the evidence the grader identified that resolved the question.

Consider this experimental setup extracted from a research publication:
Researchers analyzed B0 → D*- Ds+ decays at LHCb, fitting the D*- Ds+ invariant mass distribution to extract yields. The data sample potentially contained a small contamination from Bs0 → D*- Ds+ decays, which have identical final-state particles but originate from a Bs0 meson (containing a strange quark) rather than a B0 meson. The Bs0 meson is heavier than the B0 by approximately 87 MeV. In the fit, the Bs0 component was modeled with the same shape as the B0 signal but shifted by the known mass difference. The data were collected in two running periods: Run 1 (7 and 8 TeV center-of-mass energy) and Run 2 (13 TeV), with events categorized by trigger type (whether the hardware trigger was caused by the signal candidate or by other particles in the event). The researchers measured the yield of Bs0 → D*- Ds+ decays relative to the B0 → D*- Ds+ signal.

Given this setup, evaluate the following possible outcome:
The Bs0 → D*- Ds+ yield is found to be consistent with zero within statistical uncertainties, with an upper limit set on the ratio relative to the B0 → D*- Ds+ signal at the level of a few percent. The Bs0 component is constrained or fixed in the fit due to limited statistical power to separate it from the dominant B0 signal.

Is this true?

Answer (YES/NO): NO